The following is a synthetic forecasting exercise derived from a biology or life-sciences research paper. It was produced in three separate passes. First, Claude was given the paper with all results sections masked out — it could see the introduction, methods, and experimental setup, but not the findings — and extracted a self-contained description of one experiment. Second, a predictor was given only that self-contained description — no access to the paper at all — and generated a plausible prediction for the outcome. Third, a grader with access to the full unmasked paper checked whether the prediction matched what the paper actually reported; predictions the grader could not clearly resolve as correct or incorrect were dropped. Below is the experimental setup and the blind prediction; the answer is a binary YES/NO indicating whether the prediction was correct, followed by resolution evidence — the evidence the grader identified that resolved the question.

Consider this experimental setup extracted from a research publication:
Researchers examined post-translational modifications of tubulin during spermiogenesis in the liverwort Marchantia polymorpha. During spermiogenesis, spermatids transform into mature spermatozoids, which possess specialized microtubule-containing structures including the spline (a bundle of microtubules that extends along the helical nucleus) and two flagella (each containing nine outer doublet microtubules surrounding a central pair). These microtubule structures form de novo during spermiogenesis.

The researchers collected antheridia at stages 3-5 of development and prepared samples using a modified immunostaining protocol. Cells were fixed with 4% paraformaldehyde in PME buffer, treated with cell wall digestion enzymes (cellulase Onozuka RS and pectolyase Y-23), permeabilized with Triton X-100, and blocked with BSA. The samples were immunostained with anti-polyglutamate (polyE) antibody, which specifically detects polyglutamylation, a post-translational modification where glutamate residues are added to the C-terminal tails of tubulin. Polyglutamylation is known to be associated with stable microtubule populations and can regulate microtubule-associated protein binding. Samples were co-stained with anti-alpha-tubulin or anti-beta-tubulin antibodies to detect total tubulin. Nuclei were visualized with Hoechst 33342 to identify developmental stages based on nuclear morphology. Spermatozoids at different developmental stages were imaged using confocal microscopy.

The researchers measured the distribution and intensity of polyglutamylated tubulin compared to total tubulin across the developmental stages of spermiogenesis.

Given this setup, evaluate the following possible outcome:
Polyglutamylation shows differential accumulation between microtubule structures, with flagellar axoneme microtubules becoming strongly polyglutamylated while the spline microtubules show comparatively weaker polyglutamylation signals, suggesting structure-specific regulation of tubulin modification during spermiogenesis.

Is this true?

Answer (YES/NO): YES